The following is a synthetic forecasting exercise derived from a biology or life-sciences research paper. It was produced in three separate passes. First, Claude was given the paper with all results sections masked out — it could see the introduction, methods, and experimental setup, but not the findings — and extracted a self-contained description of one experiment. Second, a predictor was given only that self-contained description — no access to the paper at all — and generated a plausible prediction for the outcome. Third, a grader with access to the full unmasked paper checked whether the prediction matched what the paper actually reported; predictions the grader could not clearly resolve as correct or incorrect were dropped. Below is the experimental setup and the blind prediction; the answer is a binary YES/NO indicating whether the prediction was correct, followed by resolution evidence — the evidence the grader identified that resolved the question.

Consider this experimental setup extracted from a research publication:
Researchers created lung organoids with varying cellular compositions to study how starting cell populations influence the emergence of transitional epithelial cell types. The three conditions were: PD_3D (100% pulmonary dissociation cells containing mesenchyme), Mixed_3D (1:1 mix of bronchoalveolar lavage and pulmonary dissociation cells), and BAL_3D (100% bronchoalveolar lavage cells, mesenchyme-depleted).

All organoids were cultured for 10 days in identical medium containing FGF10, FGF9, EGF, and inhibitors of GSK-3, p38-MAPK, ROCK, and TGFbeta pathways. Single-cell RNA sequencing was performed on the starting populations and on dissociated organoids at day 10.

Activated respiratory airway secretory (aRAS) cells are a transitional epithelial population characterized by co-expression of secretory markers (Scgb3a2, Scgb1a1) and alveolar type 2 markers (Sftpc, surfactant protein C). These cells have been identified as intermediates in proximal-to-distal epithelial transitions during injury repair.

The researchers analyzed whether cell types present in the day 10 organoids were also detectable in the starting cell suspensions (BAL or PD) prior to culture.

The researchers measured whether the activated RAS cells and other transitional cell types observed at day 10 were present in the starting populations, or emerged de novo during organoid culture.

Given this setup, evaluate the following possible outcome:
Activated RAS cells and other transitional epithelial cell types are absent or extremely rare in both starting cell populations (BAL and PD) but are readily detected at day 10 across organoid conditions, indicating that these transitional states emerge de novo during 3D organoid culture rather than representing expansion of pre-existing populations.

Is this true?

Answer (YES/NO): NO